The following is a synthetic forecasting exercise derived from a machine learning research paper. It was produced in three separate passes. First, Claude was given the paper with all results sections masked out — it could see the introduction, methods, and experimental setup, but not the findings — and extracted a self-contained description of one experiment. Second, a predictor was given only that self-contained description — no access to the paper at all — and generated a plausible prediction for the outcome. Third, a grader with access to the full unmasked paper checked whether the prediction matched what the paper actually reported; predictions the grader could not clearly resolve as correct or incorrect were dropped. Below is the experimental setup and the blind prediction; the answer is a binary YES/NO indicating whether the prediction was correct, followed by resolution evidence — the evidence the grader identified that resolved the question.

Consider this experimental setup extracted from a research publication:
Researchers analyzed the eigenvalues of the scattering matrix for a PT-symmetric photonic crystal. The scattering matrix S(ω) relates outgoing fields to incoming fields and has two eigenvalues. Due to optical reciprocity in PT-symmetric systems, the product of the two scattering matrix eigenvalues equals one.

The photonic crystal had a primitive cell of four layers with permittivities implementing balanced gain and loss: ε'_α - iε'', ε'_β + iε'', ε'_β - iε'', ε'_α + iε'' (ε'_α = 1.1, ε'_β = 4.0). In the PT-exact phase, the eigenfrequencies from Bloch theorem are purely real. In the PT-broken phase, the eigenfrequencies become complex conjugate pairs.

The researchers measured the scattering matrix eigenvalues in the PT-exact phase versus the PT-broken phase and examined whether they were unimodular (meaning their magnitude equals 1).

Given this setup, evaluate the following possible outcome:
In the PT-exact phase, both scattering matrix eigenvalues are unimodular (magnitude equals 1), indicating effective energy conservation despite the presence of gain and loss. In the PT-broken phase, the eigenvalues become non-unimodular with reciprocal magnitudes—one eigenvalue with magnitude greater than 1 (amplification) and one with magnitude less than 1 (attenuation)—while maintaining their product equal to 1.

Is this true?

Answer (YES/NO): YES